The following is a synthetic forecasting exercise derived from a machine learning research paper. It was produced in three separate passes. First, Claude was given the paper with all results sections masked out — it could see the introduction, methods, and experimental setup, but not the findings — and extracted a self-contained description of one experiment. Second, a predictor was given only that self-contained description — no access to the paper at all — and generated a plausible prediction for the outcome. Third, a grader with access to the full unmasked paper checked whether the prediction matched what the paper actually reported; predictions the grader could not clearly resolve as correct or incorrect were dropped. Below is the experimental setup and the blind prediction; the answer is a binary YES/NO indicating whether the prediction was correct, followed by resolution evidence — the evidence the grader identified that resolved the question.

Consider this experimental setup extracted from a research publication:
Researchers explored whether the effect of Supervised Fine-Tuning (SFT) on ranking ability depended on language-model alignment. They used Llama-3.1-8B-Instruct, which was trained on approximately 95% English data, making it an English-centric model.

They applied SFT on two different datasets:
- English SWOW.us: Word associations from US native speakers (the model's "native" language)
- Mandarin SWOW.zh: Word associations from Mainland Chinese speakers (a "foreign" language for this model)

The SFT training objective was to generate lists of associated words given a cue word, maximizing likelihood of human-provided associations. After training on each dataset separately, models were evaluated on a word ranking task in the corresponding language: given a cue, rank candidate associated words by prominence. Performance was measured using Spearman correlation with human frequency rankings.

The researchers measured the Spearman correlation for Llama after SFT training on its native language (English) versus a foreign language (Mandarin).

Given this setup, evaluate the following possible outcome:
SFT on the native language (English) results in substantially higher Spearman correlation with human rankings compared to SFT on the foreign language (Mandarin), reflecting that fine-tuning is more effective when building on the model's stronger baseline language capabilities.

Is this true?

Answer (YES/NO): NO